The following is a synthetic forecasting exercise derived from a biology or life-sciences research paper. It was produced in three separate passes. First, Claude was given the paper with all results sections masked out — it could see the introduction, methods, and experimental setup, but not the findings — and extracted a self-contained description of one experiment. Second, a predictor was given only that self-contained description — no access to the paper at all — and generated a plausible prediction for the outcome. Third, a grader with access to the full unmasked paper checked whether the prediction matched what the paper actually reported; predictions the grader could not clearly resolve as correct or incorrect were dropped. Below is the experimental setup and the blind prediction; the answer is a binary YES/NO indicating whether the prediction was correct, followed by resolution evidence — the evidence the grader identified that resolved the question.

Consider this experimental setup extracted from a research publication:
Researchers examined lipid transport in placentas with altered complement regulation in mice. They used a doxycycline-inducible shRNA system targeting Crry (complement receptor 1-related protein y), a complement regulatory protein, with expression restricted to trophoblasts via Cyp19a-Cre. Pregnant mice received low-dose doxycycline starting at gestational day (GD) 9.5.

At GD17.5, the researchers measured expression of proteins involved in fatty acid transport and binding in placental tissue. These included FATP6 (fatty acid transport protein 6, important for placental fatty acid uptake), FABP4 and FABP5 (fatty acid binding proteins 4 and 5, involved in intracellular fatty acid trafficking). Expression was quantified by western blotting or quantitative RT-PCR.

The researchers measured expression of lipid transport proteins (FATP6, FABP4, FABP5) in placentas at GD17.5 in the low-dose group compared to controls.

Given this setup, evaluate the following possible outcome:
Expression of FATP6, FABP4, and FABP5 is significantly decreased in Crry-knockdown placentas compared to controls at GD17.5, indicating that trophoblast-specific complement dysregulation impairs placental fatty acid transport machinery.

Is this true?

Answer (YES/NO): NO